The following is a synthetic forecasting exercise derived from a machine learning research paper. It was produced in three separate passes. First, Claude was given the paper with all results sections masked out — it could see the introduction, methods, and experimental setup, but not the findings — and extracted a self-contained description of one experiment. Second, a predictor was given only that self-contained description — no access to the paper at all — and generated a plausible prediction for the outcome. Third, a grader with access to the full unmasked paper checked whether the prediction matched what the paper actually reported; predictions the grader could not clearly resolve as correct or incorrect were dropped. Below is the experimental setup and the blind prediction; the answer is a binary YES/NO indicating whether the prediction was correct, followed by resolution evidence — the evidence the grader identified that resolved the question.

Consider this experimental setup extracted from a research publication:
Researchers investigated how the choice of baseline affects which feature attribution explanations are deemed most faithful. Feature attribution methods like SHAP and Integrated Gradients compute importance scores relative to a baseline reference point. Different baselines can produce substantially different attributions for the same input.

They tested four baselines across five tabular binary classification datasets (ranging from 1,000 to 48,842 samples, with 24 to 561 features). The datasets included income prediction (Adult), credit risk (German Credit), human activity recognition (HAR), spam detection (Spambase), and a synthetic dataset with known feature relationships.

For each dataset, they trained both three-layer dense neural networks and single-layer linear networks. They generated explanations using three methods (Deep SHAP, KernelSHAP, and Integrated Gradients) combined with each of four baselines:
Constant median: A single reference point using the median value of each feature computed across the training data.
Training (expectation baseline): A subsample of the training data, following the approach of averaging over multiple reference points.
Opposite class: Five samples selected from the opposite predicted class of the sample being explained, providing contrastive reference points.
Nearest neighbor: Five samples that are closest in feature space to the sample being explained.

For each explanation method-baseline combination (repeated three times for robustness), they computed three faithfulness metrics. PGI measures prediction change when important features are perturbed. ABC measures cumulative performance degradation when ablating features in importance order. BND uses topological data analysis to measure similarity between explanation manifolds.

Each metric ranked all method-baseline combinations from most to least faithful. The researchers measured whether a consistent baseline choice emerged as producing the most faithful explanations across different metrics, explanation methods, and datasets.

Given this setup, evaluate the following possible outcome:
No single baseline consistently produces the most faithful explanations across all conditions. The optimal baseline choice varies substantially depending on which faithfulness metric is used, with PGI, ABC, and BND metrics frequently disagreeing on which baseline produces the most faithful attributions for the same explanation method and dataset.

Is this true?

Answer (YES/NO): YES